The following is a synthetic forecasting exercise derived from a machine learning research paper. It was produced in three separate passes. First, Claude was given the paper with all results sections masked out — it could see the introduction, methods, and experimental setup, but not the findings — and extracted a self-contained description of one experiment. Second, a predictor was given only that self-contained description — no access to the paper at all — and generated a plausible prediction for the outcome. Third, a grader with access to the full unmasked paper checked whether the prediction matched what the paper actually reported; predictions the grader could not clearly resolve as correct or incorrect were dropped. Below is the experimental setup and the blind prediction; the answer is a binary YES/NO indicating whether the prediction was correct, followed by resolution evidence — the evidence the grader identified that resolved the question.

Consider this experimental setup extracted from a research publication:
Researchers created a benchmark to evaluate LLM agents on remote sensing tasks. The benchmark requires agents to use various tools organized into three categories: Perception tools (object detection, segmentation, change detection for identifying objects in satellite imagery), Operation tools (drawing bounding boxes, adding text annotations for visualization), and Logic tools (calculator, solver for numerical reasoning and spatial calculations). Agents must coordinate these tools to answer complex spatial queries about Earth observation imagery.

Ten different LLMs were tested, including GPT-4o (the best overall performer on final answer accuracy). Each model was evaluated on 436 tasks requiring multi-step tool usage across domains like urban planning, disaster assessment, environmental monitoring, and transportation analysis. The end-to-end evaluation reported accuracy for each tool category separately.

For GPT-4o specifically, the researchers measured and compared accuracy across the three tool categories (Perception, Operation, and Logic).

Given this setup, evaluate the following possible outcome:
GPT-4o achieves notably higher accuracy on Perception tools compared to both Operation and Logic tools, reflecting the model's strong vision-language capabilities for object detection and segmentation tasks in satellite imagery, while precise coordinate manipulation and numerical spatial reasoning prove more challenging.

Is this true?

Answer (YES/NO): YES